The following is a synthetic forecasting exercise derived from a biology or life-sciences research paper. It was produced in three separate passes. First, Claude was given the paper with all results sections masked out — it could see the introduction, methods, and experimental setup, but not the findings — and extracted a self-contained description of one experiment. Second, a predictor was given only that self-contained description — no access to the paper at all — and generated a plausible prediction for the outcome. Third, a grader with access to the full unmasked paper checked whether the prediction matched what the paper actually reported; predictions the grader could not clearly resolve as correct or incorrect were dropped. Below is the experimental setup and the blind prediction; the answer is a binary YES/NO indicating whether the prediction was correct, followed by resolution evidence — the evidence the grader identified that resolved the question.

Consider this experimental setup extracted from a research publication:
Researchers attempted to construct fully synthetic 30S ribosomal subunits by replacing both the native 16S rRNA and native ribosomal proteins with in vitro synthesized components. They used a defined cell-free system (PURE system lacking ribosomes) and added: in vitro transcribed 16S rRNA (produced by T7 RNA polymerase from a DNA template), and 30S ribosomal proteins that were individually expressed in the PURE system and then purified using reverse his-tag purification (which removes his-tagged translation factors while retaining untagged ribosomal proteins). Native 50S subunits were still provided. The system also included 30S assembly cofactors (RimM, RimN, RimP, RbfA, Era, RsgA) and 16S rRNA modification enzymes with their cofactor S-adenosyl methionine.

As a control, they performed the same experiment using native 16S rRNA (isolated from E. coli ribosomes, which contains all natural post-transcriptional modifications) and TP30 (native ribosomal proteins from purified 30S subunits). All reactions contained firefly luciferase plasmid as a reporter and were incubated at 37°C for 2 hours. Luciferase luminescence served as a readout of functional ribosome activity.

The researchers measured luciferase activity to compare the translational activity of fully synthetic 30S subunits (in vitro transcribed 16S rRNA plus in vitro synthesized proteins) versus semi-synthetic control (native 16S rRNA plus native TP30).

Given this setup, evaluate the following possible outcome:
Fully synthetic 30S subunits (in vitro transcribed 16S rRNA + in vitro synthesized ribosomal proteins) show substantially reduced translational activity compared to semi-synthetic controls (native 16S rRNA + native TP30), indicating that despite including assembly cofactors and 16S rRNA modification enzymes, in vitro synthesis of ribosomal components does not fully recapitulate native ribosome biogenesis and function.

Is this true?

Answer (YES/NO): YES